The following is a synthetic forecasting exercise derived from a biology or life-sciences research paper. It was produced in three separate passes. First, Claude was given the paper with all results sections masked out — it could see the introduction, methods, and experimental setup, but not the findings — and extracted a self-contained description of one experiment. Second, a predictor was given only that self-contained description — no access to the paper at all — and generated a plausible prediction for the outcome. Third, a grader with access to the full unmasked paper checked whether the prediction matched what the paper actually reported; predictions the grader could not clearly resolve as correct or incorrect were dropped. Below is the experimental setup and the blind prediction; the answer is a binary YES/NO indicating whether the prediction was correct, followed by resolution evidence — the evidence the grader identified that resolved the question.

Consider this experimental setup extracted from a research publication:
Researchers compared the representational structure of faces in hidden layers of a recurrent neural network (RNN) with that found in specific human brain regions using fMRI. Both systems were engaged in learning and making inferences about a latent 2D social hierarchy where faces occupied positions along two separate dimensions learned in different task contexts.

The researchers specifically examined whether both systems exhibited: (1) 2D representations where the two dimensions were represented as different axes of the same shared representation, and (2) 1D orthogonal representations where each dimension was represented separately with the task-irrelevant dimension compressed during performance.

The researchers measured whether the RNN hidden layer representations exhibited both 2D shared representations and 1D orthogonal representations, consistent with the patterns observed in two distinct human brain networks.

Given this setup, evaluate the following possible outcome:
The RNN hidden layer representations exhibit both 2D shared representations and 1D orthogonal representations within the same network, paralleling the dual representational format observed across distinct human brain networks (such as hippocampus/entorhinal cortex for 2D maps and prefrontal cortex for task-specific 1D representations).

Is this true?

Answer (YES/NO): YES